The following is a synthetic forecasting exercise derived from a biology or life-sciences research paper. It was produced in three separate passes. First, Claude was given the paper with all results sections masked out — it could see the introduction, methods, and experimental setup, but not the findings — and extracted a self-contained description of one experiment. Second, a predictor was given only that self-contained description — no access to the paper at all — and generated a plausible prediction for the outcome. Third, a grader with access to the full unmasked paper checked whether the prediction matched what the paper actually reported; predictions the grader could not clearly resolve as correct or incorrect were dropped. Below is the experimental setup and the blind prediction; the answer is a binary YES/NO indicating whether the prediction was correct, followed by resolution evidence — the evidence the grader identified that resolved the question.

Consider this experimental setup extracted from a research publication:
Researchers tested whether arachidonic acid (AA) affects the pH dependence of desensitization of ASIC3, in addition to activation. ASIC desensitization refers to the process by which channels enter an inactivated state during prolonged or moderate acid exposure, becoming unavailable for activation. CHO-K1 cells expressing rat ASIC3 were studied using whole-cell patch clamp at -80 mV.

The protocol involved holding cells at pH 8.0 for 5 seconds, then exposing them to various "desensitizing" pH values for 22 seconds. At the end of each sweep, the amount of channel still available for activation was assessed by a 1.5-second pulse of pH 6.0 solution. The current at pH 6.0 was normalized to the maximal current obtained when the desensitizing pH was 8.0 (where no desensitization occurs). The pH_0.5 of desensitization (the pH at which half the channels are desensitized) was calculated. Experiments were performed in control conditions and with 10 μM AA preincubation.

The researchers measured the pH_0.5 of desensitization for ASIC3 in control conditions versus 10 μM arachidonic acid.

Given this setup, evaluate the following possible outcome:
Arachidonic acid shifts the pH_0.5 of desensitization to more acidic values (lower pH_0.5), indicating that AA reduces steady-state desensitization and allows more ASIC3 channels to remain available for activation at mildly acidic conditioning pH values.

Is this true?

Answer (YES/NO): NO